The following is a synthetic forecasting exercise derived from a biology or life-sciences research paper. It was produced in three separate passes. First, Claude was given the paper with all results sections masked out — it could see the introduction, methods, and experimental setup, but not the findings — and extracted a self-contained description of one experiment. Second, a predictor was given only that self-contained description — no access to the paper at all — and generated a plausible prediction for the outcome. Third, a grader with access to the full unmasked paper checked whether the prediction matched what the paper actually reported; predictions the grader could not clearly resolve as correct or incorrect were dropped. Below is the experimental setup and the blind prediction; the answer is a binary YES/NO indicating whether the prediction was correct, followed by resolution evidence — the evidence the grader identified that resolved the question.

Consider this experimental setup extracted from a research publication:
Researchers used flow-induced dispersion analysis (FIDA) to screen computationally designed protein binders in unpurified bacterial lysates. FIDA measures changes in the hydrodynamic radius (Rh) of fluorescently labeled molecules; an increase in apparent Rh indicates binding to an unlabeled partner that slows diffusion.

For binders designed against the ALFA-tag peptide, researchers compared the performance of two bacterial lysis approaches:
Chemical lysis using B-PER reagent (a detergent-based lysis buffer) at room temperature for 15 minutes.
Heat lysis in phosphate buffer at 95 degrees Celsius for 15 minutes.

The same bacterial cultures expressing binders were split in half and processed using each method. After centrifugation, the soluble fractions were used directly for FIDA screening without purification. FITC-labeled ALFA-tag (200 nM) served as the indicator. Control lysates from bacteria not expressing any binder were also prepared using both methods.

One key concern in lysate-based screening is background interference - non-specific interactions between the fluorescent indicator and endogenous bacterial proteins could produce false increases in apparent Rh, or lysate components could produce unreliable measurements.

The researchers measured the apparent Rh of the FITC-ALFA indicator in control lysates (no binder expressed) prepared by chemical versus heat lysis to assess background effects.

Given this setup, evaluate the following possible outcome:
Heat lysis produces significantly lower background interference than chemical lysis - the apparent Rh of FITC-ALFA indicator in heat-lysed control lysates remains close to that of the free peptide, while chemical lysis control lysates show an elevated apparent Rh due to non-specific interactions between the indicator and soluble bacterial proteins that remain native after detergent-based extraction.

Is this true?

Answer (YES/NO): NO